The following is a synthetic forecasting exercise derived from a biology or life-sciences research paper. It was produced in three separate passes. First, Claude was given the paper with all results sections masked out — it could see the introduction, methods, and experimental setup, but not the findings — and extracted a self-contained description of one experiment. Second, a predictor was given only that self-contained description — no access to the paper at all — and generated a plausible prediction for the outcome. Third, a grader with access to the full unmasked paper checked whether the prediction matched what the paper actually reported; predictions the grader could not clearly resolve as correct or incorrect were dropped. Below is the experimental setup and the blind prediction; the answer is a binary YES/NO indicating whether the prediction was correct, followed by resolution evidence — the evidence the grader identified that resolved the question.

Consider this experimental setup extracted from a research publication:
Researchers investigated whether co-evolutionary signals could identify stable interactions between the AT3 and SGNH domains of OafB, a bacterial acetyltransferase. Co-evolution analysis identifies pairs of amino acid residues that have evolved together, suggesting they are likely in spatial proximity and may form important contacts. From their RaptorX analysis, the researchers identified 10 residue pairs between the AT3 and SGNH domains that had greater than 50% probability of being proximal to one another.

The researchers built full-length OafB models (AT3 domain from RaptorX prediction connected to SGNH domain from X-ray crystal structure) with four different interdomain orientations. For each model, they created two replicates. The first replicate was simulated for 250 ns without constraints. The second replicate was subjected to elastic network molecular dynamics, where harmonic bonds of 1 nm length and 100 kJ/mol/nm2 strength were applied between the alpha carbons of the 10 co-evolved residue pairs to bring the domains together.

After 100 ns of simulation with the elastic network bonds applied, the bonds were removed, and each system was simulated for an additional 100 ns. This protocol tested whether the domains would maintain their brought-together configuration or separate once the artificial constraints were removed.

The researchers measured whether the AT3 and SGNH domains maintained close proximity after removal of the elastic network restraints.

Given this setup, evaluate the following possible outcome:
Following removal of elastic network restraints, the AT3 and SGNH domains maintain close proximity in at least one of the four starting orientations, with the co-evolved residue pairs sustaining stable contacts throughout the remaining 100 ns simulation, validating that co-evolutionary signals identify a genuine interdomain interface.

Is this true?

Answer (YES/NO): YES